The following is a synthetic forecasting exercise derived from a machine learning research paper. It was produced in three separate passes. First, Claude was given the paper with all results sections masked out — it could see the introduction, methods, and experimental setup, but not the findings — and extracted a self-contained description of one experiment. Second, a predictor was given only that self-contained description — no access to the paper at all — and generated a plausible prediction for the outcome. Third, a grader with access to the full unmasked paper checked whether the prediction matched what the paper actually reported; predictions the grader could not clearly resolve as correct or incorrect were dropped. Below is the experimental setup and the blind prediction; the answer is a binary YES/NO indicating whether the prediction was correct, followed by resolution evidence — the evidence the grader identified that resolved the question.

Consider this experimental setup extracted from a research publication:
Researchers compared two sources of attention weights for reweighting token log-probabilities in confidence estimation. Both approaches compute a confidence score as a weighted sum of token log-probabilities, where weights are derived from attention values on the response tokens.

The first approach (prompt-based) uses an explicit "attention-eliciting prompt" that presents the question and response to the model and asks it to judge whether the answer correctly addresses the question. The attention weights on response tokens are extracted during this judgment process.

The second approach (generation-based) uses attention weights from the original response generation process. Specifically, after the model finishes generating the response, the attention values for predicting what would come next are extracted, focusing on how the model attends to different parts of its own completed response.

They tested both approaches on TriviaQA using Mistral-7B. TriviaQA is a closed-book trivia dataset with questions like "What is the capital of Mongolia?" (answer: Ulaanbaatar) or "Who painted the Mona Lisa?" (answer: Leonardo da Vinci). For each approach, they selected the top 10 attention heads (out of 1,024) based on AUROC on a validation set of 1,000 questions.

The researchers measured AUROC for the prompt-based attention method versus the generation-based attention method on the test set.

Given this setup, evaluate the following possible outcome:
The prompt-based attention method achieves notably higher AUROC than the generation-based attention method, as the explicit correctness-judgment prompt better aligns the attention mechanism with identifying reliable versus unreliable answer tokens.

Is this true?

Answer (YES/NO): NO